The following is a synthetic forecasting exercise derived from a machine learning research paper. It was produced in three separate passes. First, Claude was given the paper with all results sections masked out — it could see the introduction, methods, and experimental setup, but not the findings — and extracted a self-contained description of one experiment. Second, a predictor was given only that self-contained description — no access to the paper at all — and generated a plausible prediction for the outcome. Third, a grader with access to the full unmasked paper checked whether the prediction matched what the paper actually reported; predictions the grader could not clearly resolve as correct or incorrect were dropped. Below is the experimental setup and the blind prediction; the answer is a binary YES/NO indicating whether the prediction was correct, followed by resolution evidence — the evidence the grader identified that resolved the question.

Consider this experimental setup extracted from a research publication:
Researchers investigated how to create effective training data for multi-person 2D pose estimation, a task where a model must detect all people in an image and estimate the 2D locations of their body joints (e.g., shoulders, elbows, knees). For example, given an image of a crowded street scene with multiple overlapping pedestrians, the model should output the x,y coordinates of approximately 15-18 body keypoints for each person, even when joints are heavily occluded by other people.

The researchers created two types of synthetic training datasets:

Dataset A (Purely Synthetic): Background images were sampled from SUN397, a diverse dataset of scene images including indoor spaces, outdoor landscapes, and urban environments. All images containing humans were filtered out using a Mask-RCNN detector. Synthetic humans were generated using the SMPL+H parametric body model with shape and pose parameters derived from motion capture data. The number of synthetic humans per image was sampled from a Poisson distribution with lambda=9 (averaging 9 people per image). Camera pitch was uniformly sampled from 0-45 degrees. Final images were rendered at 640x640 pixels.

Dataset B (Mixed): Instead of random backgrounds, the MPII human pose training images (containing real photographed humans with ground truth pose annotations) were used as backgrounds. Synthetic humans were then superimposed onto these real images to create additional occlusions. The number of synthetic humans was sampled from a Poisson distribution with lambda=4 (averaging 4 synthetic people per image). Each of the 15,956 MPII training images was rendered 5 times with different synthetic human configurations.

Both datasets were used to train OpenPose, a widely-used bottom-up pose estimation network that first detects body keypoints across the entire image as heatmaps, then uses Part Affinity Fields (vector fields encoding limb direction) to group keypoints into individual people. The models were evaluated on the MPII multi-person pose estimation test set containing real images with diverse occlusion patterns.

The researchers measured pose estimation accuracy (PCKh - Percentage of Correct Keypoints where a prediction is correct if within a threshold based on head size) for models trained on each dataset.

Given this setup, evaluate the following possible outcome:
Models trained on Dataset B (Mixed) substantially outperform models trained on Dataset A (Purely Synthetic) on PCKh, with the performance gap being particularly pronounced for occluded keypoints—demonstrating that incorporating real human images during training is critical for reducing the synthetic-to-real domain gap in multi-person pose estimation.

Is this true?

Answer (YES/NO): NO